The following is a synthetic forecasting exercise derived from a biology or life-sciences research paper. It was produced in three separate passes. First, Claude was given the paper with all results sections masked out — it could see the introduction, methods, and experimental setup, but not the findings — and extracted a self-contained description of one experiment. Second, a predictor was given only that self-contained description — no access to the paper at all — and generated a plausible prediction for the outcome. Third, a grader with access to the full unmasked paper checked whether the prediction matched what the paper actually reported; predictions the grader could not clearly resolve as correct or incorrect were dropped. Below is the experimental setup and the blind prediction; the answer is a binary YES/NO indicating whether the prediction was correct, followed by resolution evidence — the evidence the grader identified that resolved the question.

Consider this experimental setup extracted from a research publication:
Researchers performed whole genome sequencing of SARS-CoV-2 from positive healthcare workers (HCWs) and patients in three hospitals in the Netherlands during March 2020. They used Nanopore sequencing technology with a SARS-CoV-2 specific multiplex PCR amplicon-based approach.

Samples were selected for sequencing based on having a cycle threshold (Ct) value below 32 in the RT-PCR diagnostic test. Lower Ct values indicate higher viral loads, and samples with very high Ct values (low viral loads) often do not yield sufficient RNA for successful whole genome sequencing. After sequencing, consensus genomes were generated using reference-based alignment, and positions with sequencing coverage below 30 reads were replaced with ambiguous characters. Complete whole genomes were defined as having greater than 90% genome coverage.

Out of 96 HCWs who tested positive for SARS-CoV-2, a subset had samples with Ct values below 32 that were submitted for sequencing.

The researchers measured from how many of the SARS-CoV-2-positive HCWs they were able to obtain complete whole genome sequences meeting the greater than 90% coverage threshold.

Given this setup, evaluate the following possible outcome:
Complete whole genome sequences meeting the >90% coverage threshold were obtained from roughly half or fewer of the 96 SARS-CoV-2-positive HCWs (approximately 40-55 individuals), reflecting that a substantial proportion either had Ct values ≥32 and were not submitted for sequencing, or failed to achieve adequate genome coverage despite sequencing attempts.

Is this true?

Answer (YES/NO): YES